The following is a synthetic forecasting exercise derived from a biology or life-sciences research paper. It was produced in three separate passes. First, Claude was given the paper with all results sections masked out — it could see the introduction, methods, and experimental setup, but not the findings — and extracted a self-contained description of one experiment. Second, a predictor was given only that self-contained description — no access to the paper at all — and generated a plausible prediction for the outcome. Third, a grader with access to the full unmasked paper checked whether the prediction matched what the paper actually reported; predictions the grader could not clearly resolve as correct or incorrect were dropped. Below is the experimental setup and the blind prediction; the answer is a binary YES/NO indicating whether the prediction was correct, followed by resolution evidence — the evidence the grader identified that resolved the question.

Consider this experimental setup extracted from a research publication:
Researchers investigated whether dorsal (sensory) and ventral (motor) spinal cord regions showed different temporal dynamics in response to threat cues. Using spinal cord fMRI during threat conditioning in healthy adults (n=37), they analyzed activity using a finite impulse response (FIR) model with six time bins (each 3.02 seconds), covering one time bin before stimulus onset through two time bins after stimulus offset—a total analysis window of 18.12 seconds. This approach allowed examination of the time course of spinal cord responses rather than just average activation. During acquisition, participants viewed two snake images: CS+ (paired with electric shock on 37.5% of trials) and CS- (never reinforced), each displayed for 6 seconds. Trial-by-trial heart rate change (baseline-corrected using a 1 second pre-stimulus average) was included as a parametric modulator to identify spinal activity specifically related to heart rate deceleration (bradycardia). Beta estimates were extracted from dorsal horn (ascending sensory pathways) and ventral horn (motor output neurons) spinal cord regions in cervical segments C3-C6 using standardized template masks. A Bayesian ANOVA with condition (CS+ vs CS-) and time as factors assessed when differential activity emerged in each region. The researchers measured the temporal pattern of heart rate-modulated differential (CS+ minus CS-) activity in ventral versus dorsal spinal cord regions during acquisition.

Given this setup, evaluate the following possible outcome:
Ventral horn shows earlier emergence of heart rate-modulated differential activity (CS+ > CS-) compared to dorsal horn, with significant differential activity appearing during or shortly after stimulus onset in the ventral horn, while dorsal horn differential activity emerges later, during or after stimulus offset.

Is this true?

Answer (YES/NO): NO